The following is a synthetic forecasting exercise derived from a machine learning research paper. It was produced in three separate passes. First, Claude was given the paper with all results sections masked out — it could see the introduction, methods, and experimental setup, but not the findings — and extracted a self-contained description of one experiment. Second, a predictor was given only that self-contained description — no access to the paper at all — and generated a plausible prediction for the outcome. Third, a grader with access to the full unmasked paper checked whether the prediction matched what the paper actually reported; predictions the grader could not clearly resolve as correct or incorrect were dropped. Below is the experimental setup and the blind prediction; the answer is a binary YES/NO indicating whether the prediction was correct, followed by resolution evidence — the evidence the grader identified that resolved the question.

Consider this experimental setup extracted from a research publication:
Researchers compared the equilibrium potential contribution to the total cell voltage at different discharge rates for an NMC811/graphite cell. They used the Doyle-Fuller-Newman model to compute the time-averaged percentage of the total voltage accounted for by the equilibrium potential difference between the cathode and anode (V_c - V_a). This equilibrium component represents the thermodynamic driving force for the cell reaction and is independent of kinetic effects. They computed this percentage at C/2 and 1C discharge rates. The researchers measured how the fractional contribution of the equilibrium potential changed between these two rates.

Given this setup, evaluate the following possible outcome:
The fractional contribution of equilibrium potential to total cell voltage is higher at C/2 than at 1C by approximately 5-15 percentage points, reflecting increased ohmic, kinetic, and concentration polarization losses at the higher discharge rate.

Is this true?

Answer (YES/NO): NO